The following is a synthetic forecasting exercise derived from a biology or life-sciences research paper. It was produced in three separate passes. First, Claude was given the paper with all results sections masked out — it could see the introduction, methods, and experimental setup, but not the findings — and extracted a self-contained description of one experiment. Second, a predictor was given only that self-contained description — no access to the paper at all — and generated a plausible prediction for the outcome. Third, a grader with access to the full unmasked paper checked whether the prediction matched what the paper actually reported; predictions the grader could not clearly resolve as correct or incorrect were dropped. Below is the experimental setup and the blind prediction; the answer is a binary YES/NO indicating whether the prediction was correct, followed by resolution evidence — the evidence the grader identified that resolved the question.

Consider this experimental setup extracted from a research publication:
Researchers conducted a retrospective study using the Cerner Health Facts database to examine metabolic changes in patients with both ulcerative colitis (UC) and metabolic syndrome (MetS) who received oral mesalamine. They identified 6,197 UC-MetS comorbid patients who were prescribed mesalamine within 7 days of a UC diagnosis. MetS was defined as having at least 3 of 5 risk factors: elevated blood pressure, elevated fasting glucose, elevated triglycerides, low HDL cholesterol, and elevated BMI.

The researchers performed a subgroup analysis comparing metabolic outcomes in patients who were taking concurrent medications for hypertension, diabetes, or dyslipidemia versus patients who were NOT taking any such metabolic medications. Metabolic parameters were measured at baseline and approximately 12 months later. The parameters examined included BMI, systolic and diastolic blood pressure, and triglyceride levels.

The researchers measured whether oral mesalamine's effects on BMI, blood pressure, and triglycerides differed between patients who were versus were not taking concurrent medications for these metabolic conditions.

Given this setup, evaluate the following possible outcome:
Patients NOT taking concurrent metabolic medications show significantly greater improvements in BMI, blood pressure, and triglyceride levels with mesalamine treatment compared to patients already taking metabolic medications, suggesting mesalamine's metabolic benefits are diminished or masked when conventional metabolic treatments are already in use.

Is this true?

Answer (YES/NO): YES